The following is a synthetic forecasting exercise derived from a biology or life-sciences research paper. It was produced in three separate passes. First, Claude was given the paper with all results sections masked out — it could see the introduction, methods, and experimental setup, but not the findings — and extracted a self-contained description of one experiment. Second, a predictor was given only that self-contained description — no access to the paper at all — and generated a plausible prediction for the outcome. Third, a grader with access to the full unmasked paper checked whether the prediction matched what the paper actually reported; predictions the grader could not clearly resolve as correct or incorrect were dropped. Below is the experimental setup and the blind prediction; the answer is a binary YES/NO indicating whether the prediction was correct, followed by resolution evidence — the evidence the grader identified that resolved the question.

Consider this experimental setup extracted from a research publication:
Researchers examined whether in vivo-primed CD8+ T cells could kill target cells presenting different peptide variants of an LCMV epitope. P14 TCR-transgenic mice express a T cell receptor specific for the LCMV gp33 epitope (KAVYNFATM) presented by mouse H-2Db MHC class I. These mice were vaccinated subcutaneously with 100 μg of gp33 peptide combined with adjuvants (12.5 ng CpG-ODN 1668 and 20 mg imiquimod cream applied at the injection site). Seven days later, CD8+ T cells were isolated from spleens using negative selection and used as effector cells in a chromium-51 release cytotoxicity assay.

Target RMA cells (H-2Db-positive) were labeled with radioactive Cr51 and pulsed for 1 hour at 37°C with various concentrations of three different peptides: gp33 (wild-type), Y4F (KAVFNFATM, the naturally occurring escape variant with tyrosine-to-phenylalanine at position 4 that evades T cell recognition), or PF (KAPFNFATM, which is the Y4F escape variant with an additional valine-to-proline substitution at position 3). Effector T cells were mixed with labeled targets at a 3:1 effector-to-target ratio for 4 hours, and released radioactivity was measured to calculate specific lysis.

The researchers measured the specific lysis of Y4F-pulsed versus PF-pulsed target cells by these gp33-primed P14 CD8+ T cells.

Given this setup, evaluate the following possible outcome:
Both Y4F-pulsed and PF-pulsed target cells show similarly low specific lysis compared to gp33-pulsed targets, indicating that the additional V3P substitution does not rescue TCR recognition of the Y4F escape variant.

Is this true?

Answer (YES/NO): NO